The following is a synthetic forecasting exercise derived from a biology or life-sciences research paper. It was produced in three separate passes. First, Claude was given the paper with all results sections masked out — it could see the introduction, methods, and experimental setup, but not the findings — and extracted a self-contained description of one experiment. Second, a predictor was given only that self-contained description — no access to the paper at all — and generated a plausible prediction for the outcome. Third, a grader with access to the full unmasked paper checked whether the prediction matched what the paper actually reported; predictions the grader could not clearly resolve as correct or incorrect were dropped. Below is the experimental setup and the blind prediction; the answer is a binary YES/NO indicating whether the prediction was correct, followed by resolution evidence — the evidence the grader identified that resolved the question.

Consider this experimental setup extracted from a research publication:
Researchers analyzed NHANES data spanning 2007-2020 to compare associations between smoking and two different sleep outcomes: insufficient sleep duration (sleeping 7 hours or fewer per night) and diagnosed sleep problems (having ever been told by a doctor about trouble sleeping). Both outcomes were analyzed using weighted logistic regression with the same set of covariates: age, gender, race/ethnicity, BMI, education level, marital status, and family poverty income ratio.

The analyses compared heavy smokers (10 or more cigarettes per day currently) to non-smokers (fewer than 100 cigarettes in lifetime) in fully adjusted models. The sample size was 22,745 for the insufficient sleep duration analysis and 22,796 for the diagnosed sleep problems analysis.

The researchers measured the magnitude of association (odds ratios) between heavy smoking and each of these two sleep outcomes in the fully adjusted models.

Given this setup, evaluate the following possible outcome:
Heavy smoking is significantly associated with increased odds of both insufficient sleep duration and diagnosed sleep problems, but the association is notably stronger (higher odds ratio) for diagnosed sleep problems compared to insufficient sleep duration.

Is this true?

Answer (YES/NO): NO